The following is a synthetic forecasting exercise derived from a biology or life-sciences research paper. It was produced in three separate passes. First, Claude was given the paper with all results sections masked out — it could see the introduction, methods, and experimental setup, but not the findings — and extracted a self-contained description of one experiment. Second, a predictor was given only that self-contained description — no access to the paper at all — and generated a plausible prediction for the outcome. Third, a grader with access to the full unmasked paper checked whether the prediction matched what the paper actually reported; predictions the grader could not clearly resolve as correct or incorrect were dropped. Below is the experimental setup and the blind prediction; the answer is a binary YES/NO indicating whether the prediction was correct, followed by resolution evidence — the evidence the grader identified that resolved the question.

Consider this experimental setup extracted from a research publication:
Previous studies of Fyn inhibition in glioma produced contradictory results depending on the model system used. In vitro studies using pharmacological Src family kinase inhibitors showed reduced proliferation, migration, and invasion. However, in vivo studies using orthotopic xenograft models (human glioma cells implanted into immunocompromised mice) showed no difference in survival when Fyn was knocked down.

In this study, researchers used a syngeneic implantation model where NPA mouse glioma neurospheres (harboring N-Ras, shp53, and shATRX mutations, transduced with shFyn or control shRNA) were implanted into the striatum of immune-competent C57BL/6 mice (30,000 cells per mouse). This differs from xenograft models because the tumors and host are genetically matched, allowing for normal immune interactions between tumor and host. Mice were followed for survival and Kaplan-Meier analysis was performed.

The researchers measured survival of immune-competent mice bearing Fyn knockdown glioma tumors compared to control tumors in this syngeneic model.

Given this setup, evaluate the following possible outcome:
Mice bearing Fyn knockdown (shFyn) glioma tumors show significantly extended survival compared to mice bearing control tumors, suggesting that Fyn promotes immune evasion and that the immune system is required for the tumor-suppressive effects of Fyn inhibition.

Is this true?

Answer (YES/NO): YES